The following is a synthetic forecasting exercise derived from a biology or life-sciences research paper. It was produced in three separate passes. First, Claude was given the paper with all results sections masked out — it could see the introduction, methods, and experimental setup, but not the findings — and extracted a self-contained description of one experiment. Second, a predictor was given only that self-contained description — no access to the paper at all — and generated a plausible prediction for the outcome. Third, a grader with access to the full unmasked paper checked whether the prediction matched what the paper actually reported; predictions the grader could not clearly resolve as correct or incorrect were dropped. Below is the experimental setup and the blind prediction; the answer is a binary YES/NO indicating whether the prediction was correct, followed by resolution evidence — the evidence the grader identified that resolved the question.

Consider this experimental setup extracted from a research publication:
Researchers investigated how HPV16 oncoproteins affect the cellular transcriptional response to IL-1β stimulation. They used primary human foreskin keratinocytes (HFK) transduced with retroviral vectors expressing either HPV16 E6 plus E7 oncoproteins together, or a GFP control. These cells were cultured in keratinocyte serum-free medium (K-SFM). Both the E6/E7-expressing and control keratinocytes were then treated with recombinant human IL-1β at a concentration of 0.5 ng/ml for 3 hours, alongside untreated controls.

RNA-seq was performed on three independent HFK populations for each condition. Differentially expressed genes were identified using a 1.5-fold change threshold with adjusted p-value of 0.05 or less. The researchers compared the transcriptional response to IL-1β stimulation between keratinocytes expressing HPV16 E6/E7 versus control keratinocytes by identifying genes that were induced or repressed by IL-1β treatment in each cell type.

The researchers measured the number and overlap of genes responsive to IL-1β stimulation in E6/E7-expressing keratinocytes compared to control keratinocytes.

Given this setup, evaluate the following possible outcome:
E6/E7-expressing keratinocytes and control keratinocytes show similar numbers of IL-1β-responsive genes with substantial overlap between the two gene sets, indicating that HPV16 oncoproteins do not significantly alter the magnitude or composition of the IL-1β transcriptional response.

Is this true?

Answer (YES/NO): NO